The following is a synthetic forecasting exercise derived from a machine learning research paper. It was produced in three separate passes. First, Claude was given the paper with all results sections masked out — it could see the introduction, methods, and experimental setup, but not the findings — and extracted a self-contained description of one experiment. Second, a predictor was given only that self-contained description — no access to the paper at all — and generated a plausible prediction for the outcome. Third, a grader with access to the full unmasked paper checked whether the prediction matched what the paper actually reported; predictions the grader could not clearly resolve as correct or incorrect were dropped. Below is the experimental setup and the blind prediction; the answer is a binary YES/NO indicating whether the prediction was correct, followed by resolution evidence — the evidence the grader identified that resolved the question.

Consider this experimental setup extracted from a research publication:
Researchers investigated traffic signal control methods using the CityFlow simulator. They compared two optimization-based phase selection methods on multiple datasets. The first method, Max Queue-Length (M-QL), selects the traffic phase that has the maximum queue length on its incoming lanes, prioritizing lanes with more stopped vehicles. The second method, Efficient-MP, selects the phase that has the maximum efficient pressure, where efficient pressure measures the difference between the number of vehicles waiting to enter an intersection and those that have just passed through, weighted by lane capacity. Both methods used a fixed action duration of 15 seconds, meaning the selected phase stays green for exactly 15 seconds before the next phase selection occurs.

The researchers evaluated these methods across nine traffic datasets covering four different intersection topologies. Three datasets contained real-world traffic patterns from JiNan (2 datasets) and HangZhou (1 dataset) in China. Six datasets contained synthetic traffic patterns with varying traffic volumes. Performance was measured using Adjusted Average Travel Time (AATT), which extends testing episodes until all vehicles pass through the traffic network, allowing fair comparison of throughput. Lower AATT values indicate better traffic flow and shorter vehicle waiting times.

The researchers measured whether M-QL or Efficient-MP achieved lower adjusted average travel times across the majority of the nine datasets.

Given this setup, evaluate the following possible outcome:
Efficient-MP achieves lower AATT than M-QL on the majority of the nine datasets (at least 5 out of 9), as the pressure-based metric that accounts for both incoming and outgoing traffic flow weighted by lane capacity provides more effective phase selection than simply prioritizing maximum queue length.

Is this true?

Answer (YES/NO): NO